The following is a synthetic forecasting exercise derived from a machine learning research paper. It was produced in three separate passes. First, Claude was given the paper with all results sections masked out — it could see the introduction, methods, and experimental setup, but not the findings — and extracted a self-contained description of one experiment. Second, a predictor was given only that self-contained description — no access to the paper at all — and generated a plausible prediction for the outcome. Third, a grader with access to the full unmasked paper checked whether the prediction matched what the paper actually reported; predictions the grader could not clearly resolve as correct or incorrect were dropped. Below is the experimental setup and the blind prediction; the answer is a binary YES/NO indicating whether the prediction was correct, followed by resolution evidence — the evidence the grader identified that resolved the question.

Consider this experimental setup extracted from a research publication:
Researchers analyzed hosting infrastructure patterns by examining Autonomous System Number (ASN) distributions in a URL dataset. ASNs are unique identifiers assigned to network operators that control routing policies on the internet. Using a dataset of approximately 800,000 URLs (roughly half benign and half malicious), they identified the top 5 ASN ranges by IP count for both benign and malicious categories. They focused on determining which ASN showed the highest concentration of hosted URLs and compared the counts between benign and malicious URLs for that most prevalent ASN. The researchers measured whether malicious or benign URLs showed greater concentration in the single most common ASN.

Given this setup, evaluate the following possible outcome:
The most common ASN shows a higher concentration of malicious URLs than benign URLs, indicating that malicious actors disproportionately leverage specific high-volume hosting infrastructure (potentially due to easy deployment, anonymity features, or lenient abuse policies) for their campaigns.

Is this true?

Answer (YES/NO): YES